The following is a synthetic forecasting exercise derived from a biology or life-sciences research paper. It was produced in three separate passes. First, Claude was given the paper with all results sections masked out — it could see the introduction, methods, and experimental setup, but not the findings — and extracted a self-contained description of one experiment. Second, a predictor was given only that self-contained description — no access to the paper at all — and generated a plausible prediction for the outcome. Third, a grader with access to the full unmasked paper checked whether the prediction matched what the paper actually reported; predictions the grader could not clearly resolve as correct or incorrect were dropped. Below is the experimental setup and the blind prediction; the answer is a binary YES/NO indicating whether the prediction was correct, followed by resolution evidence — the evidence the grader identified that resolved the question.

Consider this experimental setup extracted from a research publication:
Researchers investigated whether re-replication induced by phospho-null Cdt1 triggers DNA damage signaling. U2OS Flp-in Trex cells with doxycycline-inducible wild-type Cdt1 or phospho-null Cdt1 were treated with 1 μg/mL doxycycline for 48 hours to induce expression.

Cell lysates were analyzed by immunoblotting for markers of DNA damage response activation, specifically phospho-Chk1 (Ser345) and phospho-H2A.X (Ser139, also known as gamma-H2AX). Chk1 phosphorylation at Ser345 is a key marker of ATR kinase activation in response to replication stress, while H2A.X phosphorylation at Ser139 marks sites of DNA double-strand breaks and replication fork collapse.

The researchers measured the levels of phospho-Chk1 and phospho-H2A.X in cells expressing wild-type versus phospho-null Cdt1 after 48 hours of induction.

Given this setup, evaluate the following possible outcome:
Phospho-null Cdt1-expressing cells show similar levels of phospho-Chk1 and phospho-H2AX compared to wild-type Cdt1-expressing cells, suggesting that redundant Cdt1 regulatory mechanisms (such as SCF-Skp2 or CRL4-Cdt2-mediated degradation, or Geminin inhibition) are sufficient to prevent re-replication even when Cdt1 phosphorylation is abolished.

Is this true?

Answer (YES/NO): NO